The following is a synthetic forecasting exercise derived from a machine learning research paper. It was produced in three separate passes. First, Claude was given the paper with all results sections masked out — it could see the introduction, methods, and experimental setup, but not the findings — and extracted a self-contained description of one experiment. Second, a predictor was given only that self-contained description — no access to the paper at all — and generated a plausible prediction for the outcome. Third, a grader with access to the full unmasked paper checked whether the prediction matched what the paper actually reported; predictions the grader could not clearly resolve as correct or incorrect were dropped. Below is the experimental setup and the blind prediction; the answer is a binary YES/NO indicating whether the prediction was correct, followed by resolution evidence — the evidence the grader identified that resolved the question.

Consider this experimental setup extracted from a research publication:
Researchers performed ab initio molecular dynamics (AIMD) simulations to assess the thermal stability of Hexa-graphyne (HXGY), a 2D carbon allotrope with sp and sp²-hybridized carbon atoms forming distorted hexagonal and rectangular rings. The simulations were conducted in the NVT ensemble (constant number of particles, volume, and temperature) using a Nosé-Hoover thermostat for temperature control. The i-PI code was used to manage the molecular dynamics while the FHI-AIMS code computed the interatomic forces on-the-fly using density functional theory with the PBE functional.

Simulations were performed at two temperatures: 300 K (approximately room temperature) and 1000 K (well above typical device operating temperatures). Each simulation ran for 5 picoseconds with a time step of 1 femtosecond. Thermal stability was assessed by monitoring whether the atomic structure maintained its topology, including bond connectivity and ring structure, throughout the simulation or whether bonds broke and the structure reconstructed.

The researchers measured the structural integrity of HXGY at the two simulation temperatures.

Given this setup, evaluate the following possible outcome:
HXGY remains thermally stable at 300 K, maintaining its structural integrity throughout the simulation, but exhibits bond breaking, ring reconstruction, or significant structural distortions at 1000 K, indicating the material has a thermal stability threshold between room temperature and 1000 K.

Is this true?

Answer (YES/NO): NO